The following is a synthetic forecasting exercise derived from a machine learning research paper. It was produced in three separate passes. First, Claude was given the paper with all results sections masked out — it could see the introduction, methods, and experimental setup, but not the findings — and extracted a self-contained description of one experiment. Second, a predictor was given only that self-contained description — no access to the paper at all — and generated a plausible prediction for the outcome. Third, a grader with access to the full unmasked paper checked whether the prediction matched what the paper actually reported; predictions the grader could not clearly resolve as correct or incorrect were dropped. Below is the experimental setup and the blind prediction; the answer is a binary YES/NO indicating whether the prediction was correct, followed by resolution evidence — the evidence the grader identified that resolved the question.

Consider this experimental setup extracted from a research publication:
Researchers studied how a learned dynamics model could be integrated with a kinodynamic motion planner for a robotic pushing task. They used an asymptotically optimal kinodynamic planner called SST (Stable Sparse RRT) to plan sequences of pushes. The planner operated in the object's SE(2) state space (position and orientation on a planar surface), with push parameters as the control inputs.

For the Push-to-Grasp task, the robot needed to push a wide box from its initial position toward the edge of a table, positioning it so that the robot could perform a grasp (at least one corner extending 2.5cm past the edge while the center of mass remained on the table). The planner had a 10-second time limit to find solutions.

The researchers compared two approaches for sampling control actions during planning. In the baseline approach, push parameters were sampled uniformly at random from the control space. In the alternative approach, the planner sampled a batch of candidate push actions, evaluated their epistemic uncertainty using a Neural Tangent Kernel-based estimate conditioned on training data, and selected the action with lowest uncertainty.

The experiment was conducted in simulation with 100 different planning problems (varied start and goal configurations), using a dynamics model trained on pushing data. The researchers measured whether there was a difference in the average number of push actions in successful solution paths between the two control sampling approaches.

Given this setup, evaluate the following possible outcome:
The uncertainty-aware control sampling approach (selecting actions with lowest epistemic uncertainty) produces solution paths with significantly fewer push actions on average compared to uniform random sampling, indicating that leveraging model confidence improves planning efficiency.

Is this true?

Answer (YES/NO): NO